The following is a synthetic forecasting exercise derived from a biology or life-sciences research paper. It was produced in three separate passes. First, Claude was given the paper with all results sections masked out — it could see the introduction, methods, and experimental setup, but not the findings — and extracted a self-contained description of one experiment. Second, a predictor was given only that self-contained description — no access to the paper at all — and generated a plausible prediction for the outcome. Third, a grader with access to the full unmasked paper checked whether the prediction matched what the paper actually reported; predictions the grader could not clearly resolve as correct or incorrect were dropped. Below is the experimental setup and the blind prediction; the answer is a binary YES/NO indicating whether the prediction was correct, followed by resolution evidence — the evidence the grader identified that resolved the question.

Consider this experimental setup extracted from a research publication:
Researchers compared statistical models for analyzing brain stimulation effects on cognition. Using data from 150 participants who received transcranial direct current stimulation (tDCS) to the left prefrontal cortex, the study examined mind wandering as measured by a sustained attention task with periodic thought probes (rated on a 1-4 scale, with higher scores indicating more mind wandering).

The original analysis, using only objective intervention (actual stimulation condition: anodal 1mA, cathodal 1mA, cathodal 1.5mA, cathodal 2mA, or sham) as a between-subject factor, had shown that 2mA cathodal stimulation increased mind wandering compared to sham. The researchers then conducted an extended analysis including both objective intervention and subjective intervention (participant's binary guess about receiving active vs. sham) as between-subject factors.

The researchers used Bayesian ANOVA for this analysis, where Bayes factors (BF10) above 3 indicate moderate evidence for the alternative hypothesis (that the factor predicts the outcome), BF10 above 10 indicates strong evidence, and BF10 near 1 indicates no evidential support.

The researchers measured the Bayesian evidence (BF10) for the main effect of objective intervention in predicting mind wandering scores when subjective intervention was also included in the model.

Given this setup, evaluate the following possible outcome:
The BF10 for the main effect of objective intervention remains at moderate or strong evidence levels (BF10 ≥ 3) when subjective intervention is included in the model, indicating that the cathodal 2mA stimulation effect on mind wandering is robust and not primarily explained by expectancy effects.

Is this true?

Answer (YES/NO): NO